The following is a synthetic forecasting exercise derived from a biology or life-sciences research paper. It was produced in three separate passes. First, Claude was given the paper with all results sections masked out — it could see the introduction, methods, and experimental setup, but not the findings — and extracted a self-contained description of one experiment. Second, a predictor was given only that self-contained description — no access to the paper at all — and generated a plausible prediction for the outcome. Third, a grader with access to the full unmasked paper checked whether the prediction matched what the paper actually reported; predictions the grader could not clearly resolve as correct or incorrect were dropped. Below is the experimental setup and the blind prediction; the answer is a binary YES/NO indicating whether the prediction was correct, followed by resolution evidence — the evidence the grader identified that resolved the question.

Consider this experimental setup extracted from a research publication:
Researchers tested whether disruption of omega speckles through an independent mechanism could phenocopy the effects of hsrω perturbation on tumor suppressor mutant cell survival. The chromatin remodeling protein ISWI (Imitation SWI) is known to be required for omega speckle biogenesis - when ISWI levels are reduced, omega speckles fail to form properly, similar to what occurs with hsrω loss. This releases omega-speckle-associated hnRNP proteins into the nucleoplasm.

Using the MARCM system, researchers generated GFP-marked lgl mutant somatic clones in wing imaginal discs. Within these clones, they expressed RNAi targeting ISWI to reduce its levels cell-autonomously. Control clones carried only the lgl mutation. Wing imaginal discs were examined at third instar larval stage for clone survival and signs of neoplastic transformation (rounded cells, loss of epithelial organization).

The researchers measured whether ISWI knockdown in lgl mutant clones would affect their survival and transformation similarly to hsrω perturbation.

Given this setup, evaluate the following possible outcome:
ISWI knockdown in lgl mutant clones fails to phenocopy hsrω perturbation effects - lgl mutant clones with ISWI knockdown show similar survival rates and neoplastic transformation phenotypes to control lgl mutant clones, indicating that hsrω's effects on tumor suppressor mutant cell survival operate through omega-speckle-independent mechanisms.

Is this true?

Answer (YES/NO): NO